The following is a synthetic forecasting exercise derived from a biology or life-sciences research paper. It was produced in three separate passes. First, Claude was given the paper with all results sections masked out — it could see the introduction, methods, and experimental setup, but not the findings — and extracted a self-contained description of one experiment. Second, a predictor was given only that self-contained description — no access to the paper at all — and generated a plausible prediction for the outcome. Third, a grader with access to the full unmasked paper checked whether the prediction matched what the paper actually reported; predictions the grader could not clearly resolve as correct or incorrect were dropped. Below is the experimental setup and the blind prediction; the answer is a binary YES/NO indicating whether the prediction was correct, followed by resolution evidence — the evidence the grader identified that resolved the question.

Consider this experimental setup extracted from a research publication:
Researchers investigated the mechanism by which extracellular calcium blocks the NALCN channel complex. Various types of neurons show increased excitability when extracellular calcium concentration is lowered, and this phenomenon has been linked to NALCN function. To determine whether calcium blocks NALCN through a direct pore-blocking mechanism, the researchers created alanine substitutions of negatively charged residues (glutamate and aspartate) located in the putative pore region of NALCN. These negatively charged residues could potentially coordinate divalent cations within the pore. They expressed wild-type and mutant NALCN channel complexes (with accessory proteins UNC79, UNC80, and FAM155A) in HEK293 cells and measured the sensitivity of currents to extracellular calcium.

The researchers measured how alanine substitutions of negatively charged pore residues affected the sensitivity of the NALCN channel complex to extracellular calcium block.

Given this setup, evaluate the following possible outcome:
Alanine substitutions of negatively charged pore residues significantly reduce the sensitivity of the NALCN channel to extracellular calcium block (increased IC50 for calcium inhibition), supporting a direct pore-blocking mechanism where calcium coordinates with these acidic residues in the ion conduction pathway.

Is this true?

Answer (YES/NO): YES